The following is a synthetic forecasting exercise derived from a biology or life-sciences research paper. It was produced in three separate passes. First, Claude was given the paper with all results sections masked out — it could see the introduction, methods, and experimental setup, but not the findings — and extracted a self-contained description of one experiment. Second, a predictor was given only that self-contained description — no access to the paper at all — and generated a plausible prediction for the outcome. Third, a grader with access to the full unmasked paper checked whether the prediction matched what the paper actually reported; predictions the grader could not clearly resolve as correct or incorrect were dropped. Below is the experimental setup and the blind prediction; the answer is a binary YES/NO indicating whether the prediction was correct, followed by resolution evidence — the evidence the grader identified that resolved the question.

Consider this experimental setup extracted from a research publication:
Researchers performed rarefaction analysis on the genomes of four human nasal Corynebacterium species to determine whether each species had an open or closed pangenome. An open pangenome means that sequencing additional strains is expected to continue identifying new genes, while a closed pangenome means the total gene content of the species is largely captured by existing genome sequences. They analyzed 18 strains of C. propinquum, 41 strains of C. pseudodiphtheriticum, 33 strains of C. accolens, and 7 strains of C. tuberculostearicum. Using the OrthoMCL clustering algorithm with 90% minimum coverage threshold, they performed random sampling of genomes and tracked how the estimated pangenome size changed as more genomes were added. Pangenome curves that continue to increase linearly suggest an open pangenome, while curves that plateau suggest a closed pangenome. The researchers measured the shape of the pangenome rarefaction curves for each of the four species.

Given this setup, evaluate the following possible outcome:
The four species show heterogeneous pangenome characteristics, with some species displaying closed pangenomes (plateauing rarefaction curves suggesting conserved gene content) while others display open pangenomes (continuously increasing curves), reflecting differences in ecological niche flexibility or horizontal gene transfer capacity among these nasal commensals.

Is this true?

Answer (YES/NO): NO